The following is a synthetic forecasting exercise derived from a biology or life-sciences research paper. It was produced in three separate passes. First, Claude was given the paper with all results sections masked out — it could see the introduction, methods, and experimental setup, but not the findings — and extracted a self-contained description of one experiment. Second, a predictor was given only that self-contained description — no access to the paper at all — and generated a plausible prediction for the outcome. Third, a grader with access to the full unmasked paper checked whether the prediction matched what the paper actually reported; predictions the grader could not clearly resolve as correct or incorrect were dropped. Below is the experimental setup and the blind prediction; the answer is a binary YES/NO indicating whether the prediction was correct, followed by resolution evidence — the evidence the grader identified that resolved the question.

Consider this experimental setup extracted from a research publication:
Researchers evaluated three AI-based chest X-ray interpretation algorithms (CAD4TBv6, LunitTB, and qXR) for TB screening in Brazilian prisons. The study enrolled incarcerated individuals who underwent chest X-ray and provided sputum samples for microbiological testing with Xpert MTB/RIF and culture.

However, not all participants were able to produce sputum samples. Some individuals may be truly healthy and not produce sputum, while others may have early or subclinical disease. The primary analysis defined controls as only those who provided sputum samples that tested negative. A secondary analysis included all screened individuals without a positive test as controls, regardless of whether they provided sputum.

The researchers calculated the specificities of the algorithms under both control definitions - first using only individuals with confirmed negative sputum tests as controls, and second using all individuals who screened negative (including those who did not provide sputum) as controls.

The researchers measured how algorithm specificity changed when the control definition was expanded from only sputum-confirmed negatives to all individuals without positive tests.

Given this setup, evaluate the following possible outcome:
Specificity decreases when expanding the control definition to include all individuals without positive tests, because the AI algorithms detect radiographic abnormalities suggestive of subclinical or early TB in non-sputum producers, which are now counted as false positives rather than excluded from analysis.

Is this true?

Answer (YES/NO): NO